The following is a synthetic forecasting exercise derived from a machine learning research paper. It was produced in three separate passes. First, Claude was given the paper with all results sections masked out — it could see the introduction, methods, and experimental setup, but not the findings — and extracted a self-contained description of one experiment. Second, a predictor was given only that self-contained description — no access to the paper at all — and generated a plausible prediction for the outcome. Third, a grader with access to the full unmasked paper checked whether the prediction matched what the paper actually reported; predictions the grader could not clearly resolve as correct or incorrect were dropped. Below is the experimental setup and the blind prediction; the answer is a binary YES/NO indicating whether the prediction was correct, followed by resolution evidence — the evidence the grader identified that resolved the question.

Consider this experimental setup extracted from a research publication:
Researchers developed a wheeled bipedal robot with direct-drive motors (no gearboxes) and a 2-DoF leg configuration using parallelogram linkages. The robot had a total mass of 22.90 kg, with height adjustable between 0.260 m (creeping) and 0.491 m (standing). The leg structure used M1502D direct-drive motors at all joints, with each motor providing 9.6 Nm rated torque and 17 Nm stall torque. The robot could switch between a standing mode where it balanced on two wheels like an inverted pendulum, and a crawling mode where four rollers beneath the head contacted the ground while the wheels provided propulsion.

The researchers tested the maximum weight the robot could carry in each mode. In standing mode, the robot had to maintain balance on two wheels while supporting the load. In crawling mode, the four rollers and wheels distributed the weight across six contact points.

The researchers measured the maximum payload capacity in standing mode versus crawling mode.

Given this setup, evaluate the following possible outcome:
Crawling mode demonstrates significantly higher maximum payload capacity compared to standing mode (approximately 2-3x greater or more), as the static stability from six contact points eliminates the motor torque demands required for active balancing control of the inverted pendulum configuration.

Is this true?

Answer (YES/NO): YES